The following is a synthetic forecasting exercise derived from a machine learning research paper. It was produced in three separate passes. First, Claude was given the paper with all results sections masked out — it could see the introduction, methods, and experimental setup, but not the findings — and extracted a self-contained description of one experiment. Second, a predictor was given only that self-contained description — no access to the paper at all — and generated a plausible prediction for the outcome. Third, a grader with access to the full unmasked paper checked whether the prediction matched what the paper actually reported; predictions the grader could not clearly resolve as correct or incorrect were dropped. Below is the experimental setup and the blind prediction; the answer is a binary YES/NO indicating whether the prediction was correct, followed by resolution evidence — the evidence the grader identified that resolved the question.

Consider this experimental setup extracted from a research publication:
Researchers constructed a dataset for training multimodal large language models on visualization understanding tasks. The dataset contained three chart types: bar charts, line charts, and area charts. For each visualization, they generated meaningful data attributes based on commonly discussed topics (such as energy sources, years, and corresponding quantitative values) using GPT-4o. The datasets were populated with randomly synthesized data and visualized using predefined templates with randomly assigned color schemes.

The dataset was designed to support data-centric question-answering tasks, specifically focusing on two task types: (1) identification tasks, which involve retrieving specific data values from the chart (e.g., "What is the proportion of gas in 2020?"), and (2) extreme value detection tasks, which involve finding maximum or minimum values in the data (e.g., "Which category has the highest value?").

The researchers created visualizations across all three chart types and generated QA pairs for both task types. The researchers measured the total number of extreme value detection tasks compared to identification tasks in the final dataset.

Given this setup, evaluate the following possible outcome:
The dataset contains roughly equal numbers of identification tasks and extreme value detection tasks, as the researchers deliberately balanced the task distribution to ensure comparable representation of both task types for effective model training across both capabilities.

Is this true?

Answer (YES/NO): NO